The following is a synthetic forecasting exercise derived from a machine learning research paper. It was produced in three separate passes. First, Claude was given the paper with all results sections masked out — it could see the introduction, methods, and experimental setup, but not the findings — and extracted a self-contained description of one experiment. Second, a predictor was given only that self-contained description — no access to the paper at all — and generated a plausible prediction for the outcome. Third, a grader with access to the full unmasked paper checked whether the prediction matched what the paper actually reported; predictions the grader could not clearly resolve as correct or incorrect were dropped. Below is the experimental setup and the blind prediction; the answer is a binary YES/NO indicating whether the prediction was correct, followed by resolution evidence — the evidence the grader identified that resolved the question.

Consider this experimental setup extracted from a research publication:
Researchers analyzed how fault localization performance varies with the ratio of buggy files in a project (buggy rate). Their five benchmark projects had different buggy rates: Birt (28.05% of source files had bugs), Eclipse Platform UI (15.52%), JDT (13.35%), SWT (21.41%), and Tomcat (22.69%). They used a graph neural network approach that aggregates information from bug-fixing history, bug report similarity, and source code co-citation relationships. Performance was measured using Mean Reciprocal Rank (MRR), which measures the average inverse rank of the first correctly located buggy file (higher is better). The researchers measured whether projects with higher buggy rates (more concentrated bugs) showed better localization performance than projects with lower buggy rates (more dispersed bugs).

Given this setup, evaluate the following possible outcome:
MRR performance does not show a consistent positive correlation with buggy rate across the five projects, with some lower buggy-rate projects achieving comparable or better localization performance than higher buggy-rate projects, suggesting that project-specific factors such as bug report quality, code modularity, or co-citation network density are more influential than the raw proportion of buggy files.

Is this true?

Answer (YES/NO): YES